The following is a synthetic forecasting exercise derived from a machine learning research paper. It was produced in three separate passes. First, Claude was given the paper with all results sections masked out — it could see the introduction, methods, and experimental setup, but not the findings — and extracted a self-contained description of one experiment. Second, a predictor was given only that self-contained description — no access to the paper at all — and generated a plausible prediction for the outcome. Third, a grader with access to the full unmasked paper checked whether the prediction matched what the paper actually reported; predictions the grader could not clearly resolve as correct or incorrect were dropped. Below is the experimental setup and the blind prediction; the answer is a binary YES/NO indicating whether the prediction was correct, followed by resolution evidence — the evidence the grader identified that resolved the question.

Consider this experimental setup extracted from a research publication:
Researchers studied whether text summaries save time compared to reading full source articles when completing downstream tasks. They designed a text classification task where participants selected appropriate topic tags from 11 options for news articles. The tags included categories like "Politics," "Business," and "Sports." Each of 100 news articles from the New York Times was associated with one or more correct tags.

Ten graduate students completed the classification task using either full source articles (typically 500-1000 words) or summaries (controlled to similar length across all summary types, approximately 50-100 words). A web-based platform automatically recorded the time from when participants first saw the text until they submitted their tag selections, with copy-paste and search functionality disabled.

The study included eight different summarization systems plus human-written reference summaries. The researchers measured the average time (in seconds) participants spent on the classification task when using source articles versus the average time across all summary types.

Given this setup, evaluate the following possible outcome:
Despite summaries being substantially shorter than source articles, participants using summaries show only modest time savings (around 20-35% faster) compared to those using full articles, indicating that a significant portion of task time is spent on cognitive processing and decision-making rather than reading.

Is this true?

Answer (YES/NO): NO